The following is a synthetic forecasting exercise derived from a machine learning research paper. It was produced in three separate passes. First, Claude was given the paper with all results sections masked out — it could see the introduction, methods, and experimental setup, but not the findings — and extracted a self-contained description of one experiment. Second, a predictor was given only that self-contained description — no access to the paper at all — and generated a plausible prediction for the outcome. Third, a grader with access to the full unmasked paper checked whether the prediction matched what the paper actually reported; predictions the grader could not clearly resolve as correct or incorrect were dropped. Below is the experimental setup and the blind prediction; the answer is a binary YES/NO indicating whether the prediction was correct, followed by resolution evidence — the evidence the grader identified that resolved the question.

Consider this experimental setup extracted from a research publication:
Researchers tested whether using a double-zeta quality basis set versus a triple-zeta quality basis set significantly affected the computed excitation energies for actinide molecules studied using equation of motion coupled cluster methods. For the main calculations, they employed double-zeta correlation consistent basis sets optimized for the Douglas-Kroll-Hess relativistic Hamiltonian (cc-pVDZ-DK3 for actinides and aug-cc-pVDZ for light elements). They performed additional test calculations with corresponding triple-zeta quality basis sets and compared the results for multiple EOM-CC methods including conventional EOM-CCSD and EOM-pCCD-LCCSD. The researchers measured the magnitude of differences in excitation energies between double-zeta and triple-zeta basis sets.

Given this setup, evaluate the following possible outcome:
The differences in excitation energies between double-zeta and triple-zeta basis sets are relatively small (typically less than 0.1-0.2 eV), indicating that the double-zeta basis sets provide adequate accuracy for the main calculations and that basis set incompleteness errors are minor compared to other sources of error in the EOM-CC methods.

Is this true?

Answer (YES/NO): YES